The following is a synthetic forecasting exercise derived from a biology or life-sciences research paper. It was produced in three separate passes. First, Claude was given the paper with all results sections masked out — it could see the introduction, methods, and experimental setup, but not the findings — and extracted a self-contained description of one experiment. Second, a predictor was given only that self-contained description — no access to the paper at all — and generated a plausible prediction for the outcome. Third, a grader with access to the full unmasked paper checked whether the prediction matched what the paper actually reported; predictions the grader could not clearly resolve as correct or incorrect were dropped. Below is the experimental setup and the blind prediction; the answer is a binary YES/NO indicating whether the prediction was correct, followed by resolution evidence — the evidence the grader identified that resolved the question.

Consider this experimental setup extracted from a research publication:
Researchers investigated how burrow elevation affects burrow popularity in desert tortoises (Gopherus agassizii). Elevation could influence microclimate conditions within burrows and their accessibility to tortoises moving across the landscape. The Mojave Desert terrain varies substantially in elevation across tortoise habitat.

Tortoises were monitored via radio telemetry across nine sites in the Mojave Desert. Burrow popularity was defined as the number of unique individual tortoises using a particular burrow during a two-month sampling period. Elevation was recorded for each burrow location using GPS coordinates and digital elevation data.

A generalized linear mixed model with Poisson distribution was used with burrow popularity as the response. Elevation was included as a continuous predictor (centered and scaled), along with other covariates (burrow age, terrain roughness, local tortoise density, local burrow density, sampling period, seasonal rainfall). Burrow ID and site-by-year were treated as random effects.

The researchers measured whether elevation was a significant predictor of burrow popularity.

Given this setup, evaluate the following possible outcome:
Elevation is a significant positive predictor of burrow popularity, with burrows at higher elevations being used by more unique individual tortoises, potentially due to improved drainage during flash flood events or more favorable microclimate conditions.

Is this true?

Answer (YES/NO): YES